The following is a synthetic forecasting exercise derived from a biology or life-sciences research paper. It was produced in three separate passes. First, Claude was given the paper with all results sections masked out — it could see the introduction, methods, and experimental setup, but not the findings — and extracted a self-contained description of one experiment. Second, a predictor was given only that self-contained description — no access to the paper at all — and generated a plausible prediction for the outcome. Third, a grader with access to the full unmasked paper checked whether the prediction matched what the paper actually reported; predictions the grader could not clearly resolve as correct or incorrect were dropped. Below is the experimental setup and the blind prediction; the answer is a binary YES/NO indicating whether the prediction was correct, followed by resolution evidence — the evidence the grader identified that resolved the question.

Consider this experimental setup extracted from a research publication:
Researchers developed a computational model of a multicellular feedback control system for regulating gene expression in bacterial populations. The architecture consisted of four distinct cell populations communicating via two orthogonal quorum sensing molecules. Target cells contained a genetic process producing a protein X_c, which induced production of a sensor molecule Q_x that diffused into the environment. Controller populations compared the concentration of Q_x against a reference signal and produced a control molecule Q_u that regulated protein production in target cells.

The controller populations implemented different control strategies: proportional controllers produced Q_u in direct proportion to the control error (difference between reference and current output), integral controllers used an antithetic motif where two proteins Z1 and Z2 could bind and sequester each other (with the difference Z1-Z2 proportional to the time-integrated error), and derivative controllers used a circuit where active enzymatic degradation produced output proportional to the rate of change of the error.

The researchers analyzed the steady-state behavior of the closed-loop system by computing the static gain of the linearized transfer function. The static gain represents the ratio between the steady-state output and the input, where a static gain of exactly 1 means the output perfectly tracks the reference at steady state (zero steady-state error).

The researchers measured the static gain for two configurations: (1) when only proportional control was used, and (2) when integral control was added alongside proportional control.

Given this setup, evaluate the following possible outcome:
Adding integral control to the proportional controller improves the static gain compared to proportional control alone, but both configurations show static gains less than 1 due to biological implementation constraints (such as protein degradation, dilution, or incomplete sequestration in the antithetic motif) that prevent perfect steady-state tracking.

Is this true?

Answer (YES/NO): NO